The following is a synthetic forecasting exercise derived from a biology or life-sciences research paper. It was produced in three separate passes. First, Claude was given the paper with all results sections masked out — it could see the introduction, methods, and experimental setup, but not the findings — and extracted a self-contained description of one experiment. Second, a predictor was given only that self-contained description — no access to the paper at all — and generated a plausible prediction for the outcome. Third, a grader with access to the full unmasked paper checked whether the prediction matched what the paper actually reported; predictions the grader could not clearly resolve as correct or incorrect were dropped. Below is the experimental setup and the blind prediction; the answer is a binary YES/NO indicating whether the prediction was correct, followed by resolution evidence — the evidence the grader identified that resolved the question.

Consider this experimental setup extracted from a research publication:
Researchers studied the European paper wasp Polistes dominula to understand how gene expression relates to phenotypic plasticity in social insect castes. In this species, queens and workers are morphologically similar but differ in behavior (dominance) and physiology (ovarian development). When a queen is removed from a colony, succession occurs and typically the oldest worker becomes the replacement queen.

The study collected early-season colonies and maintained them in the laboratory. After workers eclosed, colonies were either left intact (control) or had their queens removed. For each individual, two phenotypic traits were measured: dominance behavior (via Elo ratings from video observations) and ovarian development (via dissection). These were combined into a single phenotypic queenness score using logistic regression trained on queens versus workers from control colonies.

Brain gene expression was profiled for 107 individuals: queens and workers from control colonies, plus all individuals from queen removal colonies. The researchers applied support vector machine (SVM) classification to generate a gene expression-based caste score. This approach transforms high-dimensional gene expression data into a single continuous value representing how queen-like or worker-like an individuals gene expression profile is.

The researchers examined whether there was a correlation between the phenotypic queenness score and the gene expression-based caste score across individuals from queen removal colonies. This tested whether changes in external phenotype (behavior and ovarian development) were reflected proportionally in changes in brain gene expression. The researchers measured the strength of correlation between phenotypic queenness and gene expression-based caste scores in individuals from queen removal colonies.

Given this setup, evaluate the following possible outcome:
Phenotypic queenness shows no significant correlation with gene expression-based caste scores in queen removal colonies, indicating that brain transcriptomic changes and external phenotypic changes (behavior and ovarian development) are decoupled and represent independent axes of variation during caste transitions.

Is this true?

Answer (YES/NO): NO